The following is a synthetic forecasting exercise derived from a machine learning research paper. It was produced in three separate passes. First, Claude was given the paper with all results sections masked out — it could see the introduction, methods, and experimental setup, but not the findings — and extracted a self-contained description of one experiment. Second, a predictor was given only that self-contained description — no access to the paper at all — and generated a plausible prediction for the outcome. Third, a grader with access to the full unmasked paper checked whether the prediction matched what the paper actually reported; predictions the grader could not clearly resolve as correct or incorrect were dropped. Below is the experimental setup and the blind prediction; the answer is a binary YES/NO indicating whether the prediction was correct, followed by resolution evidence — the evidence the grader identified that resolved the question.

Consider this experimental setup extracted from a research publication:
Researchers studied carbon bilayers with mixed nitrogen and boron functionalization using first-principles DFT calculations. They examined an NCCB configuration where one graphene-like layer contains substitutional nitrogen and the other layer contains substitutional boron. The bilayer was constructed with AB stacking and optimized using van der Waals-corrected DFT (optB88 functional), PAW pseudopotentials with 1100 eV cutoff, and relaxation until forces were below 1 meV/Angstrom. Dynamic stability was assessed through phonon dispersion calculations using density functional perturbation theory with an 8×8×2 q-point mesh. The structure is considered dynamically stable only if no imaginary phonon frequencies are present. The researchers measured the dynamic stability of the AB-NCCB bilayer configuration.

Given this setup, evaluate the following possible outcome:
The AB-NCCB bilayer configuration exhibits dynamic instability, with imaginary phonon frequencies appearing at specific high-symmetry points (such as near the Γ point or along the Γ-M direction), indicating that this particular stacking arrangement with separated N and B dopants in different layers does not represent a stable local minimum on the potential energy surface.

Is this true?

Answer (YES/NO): NO